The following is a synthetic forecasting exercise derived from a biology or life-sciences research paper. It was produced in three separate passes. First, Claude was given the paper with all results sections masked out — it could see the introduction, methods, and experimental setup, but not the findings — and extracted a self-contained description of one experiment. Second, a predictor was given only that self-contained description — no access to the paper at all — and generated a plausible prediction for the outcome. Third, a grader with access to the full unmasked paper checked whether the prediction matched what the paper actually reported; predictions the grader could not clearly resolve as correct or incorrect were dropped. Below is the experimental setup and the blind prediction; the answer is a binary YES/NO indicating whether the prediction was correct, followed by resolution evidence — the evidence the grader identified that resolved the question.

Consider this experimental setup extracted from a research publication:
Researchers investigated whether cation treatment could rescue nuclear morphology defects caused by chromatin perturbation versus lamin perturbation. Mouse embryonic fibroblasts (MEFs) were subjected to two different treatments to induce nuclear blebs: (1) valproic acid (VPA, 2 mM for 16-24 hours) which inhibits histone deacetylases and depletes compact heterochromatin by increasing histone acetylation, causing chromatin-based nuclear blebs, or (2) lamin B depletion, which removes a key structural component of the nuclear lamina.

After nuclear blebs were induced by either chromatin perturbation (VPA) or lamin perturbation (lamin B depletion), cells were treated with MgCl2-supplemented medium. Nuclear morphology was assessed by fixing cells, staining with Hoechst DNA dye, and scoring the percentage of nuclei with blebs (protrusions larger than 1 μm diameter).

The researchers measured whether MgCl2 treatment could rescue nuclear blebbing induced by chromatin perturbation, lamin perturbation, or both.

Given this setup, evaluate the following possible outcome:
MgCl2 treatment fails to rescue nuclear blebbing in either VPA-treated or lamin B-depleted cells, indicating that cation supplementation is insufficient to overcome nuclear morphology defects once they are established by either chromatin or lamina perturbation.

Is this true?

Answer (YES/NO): NO